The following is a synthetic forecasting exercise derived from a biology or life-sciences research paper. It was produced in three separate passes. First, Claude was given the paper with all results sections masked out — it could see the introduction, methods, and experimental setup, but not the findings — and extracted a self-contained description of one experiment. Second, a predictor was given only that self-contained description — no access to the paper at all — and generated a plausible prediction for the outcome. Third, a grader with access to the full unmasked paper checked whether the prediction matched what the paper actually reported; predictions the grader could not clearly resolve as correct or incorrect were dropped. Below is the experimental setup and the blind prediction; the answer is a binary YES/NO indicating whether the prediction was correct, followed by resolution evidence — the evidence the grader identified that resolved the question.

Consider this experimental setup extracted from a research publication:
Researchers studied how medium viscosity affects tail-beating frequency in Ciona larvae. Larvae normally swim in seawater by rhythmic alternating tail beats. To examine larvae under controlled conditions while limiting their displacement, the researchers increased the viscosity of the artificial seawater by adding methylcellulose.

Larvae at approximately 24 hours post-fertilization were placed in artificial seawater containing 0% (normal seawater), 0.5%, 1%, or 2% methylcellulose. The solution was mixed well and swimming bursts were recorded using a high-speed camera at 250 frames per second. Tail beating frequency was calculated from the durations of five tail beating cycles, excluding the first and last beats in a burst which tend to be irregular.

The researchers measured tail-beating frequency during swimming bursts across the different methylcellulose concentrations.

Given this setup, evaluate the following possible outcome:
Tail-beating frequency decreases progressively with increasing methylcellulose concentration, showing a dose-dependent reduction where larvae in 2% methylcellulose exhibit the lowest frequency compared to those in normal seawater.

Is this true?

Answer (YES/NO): NO